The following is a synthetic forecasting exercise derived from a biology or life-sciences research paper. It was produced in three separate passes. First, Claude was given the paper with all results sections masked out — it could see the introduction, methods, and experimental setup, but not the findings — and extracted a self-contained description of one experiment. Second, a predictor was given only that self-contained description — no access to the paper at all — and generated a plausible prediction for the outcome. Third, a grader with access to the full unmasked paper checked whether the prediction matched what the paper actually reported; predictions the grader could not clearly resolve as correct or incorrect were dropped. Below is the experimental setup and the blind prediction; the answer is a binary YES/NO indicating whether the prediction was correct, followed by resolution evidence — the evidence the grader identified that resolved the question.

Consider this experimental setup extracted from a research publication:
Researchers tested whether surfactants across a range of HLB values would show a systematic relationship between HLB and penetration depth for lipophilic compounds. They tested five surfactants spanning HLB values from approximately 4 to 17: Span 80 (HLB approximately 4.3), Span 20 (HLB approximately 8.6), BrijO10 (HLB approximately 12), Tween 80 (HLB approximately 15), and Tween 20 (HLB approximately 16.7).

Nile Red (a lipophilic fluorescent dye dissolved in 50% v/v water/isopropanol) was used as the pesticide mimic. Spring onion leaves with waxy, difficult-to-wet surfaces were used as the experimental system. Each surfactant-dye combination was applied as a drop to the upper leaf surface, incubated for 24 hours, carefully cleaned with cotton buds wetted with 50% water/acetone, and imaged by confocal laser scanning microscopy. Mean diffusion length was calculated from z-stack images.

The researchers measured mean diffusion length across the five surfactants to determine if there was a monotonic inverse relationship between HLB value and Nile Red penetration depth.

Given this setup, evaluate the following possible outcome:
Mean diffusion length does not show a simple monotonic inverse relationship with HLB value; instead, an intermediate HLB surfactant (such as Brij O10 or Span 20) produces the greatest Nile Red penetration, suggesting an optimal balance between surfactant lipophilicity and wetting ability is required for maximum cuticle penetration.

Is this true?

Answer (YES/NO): NO